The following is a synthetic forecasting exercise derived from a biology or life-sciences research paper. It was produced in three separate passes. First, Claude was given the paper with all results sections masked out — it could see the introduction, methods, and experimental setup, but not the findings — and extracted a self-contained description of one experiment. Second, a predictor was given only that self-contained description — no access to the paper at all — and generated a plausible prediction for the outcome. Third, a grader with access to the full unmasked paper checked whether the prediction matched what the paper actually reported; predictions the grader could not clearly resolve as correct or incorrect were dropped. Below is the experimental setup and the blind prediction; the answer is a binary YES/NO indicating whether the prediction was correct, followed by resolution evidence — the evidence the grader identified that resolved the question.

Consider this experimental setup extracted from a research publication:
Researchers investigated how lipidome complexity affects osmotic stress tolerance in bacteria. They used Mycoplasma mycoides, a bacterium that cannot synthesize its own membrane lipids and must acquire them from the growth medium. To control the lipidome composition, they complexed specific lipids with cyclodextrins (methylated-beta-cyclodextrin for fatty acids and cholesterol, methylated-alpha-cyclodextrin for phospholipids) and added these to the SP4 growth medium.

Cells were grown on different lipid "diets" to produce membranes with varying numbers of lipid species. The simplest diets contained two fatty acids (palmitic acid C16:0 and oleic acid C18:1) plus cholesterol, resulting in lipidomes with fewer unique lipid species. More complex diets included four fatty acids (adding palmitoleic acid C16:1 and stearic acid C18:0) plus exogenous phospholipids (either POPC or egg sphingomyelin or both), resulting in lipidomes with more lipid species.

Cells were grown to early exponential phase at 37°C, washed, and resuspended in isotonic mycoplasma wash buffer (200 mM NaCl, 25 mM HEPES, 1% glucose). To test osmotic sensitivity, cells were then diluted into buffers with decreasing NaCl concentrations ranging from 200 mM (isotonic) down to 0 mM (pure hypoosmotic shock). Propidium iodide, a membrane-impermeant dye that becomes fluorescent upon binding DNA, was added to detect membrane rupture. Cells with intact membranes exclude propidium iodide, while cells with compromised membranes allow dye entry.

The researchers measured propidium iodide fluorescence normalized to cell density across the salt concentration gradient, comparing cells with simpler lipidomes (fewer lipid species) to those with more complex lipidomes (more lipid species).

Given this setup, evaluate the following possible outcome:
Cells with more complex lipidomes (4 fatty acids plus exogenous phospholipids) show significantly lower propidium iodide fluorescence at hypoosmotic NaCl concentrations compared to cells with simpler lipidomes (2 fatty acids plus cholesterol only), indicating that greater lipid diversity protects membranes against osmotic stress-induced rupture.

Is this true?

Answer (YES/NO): YES